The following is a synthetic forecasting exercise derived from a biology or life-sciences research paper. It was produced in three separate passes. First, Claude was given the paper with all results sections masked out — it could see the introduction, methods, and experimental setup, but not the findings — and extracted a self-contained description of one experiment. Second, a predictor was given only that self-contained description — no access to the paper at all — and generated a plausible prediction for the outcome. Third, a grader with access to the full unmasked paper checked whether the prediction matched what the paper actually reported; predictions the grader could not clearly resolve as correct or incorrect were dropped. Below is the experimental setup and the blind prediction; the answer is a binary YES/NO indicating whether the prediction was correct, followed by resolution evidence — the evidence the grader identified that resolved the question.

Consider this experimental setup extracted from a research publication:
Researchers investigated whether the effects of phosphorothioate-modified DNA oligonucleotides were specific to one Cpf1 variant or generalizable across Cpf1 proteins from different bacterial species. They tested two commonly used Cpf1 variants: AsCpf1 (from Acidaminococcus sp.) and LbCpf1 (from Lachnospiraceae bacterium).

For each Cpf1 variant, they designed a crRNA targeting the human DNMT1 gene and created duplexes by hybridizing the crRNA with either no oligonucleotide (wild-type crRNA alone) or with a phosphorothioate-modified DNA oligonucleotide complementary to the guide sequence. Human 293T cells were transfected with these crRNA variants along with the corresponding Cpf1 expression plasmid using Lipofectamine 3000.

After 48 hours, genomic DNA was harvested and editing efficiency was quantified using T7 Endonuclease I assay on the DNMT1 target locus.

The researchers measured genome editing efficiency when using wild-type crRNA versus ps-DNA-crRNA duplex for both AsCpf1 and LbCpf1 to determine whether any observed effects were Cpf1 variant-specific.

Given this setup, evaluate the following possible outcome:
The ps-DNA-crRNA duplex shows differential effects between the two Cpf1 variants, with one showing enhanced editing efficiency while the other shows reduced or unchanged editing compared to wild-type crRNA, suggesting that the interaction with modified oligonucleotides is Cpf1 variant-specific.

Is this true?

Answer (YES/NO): NO